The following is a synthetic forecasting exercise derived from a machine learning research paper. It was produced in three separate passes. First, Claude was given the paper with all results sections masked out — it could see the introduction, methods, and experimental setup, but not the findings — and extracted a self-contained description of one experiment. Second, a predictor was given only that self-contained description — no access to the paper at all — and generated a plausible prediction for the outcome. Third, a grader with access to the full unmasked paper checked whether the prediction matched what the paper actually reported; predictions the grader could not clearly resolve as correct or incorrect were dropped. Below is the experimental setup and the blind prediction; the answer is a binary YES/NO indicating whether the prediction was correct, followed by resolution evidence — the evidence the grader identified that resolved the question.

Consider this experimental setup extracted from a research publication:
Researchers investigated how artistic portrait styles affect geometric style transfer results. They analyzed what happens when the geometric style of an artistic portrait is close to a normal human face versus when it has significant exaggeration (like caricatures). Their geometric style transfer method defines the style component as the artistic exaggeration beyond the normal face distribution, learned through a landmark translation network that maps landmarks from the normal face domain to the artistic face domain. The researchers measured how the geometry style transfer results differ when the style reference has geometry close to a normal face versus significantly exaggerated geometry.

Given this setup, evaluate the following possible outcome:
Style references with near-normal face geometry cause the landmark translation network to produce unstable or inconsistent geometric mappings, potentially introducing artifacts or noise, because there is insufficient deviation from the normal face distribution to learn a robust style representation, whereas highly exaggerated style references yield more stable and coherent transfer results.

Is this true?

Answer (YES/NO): NO